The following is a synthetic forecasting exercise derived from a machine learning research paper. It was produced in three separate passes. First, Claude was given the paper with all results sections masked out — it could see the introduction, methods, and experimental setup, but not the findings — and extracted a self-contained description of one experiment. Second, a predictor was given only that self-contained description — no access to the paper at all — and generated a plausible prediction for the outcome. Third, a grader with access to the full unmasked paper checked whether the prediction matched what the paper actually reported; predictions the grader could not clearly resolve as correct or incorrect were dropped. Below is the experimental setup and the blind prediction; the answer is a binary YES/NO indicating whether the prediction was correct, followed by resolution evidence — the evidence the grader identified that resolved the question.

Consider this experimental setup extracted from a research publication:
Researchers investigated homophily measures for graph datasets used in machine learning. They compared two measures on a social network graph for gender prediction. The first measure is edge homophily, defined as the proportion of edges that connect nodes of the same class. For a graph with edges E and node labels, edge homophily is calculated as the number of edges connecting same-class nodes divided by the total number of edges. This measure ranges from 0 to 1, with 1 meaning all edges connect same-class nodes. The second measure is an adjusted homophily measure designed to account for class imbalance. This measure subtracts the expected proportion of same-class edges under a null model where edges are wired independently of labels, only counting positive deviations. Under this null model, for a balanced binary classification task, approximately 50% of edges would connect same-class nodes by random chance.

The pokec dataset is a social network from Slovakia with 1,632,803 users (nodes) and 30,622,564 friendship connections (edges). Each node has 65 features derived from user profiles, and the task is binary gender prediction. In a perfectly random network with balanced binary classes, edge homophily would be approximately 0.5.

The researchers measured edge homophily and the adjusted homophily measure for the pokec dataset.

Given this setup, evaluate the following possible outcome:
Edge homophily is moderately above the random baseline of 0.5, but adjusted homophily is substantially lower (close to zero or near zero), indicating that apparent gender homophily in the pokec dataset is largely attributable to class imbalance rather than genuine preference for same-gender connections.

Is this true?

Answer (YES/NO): NO